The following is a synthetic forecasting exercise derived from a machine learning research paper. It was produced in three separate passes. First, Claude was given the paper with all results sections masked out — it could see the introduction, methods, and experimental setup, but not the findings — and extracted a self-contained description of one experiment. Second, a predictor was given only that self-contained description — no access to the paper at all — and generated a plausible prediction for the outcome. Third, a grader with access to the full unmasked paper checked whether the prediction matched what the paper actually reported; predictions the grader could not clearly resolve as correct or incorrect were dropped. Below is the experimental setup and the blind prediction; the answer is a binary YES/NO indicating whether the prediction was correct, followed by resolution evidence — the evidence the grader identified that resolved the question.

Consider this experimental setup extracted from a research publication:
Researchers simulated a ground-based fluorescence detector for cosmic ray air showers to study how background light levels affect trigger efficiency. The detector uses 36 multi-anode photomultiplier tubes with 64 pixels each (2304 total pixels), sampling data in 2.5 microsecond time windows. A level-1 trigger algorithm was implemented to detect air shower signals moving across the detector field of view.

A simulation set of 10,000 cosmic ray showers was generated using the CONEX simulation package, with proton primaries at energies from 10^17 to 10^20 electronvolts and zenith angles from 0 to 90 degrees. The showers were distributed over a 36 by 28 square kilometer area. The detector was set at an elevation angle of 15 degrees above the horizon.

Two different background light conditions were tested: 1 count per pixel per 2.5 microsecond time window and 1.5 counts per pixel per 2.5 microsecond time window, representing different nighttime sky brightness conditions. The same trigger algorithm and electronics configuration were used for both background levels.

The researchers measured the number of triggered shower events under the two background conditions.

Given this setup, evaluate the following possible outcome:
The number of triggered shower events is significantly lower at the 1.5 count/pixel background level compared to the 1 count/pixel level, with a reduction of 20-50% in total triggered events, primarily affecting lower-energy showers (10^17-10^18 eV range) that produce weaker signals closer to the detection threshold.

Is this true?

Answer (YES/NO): NO